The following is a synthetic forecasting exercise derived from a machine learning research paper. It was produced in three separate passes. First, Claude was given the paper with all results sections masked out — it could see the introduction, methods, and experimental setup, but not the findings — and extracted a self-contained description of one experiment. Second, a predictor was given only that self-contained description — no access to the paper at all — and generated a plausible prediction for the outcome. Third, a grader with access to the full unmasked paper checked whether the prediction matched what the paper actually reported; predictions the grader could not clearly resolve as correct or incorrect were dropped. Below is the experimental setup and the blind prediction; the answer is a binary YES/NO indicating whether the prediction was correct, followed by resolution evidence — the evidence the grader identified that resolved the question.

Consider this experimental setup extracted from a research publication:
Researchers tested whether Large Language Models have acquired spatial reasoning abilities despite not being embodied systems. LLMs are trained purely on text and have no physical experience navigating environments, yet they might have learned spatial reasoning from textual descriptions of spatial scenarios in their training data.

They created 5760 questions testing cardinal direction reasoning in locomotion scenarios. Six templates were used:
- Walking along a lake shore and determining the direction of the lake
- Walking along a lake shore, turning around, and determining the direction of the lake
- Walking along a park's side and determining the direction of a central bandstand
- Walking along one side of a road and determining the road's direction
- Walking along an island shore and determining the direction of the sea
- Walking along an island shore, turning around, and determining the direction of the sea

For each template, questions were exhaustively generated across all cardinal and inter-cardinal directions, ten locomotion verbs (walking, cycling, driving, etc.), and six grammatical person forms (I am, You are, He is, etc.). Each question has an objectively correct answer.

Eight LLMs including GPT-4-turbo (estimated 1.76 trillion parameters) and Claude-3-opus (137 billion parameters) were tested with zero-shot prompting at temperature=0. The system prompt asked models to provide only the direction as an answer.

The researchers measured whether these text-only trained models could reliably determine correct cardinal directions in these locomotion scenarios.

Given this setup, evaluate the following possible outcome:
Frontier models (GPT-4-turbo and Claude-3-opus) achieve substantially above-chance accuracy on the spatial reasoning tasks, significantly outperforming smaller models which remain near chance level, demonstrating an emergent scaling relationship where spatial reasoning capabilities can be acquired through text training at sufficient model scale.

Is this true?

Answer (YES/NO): NO